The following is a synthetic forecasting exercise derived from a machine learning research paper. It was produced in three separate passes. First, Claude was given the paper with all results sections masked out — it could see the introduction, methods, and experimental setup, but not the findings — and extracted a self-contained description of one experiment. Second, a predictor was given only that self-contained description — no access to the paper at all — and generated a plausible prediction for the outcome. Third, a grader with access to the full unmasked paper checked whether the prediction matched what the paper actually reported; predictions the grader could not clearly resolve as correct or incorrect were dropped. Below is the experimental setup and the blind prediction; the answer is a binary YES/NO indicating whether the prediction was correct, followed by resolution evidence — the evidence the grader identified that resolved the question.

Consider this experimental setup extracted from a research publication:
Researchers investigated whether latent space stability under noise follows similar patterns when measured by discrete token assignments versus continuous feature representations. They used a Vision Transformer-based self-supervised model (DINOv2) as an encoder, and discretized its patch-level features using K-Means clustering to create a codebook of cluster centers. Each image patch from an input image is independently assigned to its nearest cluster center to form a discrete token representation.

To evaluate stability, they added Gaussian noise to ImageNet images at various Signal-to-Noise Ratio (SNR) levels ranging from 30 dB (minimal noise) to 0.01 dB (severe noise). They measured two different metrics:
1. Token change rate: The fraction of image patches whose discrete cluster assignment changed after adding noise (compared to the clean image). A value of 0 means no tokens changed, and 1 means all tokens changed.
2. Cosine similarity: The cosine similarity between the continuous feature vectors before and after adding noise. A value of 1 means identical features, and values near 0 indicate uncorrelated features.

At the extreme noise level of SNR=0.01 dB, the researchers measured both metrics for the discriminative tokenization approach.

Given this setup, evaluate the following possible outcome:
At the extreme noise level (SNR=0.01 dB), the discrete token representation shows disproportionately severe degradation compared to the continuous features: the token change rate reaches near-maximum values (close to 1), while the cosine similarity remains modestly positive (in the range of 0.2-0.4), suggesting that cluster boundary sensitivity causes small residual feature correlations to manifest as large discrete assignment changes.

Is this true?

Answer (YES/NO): NO